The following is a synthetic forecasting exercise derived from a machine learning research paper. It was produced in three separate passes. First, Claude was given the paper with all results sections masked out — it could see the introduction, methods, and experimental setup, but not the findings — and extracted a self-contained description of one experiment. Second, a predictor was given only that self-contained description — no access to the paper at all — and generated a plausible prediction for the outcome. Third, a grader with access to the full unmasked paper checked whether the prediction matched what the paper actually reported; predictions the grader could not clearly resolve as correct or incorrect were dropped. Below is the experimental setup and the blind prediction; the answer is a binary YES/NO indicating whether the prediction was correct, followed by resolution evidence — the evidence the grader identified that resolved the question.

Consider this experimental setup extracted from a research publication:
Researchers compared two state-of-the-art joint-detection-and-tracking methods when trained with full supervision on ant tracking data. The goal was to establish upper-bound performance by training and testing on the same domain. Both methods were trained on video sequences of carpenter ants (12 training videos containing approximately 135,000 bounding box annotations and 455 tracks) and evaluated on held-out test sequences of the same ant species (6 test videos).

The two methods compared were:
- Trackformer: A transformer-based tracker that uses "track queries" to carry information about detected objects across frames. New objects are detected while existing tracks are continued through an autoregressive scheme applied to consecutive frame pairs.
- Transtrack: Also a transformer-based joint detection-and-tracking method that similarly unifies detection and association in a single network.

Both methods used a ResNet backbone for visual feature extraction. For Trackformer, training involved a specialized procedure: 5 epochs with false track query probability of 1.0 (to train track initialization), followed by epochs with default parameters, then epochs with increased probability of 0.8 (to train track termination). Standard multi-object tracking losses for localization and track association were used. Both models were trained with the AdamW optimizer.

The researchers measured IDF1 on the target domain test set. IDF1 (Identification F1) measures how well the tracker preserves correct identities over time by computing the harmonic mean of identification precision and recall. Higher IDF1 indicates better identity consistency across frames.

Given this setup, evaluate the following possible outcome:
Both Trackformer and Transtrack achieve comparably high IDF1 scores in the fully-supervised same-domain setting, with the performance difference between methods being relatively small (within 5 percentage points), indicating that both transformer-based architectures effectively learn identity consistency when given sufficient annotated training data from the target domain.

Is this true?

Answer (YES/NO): NO